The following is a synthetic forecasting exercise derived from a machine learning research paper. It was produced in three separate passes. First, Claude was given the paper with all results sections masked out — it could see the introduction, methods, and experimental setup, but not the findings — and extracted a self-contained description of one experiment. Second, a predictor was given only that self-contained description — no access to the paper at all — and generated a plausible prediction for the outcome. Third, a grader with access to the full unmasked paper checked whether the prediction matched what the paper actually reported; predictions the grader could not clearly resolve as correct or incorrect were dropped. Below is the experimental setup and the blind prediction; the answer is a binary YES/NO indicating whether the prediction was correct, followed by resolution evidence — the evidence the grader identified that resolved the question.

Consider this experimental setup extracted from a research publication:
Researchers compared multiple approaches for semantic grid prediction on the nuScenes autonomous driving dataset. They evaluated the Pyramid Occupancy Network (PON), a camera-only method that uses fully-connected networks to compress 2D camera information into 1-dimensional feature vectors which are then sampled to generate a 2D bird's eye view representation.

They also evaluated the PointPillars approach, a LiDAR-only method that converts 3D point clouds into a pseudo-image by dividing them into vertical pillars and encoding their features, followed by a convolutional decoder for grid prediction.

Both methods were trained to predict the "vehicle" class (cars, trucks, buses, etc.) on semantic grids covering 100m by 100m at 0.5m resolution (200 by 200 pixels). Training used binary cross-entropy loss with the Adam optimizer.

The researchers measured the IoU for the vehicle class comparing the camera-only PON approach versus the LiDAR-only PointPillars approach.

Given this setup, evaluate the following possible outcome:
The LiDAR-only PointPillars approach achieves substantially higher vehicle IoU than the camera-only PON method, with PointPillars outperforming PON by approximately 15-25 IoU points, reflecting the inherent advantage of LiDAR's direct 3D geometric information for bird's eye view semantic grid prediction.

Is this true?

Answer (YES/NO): NO